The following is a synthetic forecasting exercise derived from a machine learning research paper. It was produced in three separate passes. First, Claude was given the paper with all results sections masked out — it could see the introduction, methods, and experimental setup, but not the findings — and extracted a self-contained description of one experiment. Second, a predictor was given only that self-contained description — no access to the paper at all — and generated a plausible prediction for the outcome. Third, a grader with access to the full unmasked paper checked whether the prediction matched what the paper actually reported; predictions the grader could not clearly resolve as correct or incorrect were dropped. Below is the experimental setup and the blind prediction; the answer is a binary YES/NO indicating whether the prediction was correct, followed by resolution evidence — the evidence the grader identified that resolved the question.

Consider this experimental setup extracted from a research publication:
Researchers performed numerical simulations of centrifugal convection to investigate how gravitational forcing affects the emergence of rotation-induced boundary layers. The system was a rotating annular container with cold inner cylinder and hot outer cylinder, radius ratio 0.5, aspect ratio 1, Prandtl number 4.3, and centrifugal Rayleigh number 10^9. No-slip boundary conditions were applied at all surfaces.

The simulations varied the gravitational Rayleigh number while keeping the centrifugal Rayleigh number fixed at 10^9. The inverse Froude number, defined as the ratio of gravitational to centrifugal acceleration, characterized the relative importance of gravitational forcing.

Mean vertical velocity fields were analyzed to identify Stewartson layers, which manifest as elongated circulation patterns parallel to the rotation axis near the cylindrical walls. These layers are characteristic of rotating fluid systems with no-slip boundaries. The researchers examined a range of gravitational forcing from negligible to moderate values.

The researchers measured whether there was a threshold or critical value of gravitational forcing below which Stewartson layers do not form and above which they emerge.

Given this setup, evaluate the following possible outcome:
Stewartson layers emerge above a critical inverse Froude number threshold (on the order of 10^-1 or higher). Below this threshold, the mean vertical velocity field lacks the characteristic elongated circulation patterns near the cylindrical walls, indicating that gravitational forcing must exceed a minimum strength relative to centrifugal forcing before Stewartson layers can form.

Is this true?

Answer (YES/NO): NO